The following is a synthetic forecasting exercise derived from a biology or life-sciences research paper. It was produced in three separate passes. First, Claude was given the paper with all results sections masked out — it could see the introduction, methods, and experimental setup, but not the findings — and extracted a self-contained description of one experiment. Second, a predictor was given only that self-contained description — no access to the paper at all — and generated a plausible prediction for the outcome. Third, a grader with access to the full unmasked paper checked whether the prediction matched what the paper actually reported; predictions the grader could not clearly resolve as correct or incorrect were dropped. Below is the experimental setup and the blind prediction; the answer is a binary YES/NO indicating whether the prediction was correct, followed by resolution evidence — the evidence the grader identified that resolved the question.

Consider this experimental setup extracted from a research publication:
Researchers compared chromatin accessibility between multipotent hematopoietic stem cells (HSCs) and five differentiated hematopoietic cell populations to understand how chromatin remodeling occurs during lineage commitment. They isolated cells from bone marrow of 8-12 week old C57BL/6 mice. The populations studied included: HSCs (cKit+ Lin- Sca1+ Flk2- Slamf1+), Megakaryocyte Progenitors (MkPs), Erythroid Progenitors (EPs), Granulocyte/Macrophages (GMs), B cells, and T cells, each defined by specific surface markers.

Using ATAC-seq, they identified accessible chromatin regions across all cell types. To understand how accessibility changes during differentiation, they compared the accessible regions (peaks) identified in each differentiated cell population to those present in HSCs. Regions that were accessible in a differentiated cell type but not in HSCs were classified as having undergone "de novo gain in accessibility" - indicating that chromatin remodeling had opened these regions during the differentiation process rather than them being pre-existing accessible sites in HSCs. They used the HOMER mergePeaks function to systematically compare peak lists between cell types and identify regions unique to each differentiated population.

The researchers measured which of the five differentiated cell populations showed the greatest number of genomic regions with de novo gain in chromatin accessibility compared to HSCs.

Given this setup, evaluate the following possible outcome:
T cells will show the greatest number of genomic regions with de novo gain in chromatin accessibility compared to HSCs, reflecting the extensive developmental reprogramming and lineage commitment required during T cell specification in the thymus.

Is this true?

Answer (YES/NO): NO